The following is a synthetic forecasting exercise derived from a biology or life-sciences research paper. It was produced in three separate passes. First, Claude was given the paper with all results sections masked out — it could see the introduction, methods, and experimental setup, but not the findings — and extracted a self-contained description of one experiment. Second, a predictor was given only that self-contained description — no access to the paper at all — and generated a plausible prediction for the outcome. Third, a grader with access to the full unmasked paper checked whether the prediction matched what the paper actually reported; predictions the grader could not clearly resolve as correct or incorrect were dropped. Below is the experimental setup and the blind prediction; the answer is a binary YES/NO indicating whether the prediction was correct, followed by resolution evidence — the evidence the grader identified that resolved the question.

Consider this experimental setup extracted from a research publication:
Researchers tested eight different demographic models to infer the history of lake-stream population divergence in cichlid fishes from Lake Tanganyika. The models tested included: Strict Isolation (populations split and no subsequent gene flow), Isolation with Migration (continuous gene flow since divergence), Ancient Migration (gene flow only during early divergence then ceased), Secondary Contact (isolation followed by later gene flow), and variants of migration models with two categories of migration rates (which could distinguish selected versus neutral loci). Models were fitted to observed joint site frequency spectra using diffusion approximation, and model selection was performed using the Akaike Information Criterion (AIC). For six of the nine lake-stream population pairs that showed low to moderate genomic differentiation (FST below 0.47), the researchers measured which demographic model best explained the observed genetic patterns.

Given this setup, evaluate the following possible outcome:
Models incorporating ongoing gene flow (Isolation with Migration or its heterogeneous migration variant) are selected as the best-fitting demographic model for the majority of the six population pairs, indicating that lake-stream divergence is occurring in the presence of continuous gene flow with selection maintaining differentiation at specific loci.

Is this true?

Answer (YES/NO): NO